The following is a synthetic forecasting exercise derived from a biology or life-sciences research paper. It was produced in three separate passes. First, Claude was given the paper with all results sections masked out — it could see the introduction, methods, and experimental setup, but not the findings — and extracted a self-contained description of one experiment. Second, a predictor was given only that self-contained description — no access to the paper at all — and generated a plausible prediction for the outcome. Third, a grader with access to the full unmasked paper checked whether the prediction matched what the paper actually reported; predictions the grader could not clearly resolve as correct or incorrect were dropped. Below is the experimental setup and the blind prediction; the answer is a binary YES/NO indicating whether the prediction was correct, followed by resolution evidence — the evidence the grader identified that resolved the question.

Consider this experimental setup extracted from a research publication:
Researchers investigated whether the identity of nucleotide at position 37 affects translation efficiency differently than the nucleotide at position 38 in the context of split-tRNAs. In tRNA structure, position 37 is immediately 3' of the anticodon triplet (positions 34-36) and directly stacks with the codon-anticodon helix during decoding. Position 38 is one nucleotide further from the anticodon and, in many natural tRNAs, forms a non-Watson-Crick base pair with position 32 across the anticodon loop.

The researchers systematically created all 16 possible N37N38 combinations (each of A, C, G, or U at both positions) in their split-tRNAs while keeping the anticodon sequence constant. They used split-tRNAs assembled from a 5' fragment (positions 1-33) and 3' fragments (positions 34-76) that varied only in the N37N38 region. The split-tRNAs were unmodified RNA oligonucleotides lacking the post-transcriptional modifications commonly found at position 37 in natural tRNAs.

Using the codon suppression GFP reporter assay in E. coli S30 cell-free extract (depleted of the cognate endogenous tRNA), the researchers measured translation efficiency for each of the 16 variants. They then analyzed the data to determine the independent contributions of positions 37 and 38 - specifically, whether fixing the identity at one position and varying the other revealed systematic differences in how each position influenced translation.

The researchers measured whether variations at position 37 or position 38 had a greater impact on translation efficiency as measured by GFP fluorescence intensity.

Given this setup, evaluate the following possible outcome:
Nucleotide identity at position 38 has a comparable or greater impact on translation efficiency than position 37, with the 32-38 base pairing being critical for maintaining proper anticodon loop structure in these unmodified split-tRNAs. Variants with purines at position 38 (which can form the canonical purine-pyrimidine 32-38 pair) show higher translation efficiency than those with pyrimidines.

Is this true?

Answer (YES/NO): NO